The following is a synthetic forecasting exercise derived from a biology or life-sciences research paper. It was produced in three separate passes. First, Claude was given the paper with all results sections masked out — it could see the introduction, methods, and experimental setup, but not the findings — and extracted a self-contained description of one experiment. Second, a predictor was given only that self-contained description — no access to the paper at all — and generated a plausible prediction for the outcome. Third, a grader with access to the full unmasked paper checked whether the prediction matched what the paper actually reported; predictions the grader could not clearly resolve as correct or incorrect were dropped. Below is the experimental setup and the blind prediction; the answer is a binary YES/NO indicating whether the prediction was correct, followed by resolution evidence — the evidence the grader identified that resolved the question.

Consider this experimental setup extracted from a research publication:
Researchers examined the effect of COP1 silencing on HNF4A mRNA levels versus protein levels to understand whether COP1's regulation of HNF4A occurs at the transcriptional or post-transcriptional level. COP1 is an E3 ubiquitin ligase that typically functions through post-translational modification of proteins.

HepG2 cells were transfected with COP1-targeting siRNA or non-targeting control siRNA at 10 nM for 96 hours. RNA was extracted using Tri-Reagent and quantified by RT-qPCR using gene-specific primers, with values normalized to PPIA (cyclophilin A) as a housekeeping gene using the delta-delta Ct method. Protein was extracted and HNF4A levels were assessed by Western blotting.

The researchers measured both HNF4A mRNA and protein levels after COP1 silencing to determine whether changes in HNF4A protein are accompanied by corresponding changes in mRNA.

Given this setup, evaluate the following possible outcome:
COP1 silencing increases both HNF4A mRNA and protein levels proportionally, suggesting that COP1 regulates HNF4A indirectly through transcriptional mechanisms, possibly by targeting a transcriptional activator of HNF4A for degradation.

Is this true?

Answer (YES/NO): NO